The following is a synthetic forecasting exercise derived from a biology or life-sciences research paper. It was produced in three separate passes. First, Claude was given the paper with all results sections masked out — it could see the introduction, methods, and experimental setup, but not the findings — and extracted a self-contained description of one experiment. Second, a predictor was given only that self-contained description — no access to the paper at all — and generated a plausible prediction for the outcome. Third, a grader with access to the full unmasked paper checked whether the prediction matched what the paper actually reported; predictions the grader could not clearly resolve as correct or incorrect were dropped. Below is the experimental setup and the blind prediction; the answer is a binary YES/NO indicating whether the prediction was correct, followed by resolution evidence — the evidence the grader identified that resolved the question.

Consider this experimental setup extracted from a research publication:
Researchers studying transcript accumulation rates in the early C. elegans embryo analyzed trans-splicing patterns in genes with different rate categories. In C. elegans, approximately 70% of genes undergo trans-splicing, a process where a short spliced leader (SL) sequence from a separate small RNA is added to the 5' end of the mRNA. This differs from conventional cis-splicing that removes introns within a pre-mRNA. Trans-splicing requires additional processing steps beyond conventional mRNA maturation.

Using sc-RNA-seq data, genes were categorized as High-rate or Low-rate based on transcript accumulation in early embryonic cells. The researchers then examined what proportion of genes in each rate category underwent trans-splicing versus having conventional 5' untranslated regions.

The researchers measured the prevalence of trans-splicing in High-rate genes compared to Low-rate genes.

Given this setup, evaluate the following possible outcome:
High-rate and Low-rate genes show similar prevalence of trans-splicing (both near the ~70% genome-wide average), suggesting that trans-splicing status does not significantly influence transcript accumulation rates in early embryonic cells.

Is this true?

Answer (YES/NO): NO